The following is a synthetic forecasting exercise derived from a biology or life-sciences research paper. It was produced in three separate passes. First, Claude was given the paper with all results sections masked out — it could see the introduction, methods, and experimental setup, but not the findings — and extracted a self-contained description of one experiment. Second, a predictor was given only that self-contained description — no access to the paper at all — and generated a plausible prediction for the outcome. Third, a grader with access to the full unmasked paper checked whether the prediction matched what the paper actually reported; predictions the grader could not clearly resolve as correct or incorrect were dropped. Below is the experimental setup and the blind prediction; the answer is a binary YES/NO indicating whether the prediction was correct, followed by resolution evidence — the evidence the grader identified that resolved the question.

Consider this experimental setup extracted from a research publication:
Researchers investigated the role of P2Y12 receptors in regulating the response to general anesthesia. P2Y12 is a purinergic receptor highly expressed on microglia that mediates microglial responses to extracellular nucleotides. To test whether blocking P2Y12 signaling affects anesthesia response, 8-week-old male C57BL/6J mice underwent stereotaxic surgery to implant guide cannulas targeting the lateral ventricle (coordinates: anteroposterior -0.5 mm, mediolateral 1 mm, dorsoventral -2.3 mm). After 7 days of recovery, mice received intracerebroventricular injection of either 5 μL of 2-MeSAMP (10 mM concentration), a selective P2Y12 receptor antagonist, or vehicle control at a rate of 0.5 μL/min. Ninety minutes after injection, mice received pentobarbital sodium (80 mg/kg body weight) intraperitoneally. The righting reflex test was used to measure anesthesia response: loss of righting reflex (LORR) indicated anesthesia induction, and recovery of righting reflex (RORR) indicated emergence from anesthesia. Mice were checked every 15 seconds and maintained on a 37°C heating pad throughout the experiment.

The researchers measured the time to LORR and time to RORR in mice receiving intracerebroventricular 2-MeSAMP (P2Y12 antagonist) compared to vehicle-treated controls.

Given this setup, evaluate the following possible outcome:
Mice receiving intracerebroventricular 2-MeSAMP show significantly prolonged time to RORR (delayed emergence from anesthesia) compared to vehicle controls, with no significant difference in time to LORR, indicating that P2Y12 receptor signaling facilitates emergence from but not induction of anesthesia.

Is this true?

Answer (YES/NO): NO